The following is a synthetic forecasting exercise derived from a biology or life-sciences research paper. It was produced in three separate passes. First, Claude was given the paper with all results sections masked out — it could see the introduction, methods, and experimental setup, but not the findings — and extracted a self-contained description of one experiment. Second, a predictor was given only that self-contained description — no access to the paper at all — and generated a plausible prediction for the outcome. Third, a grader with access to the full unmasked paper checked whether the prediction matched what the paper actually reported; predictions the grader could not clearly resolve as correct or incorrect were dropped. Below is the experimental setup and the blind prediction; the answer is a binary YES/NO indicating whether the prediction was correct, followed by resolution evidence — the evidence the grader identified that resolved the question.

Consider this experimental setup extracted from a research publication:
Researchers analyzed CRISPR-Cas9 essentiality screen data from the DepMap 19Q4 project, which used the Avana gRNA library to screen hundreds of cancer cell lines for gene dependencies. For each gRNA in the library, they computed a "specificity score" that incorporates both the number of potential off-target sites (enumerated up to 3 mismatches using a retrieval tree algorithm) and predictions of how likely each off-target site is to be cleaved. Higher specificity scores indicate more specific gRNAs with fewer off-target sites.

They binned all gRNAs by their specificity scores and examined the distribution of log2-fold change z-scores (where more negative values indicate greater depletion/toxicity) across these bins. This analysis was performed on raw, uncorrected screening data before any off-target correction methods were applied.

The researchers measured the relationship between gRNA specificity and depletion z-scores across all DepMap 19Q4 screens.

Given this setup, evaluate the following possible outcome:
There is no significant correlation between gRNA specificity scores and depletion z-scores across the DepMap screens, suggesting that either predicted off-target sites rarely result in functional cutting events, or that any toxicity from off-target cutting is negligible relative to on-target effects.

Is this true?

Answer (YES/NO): NO